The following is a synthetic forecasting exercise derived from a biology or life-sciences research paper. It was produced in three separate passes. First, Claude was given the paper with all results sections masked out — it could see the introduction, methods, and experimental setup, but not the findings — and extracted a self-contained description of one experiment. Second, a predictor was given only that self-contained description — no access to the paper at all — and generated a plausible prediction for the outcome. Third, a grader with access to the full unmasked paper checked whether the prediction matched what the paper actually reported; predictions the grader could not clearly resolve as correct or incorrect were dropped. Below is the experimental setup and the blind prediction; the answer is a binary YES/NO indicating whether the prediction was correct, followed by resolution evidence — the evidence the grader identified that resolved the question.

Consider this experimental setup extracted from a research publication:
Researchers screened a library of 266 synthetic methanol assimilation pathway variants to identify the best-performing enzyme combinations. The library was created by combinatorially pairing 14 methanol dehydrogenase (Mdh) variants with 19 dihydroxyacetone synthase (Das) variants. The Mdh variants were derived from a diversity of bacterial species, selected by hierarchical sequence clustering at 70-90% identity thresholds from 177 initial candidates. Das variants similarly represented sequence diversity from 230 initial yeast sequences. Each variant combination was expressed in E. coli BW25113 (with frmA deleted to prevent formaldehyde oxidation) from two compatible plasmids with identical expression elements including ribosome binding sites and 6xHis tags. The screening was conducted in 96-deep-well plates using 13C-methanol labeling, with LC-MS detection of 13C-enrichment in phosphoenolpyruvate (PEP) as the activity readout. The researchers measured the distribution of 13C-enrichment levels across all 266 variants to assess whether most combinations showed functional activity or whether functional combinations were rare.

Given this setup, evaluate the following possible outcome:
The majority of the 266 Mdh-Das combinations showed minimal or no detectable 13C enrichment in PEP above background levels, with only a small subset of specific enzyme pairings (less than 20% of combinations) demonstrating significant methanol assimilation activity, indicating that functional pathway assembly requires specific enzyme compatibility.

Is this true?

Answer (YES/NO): NO